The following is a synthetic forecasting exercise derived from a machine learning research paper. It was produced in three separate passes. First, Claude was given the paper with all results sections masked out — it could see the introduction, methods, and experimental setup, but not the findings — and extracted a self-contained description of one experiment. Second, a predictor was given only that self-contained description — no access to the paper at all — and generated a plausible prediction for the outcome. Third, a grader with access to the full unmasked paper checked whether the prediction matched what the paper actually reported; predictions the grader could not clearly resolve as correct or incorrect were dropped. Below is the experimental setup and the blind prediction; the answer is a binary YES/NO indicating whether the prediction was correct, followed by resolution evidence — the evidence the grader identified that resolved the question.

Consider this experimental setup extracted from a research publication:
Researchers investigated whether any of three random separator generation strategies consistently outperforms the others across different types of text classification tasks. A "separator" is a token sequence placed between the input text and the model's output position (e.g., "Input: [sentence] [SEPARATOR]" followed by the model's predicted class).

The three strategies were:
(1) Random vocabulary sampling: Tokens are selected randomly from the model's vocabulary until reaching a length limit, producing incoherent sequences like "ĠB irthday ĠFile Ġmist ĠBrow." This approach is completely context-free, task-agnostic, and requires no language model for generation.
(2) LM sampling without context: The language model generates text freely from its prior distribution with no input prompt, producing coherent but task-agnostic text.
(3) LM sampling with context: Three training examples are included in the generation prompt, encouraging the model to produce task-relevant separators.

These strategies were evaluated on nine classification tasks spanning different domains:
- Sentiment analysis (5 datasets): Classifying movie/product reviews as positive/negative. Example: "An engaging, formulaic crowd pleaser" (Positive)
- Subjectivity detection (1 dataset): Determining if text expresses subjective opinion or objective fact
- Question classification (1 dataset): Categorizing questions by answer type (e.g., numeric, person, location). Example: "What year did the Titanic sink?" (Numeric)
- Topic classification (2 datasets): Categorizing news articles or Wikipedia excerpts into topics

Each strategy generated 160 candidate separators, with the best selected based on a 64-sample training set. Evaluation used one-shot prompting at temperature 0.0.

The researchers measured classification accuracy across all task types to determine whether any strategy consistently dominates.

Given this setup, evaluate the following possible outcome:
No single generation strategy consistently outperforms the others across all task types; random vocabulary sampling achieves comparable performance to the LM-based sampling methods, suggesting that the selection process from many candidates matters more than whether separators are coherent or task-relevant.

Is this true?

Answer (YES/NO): YES